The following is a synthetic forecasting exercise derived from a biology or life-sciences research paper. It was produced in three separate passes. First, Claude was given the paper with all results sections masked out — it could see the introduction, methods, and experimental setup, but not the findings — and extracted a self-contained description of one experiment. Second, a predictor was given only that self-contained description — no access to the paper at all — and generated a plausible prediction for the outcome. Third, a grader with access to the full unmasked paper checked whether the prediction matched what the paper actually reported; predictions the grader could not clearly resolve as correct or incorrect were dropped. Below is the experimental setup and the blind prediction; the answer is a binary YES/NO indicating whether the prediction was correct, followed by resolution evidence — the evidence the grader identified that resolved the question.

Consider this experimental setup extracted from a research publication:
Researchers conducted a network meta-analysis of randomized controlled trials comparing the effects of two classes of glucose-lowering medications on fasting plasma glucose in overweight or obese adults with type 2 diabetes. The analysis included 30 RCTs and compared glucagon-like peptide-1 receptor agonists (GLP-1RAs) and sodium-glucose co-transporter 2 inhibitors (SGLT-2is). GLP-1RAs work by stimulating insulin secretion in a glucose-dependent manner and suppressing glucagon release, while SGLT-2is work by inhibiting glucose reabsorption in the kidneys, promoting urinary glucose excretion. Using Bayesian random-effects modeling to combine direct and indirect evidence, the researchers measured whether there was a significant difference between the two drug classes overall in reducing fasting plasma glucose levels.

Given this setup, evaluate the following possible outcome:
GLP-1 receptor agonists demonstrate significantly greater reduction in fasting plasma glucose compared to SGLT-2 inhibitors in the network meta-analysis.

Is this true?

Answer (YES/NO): NO